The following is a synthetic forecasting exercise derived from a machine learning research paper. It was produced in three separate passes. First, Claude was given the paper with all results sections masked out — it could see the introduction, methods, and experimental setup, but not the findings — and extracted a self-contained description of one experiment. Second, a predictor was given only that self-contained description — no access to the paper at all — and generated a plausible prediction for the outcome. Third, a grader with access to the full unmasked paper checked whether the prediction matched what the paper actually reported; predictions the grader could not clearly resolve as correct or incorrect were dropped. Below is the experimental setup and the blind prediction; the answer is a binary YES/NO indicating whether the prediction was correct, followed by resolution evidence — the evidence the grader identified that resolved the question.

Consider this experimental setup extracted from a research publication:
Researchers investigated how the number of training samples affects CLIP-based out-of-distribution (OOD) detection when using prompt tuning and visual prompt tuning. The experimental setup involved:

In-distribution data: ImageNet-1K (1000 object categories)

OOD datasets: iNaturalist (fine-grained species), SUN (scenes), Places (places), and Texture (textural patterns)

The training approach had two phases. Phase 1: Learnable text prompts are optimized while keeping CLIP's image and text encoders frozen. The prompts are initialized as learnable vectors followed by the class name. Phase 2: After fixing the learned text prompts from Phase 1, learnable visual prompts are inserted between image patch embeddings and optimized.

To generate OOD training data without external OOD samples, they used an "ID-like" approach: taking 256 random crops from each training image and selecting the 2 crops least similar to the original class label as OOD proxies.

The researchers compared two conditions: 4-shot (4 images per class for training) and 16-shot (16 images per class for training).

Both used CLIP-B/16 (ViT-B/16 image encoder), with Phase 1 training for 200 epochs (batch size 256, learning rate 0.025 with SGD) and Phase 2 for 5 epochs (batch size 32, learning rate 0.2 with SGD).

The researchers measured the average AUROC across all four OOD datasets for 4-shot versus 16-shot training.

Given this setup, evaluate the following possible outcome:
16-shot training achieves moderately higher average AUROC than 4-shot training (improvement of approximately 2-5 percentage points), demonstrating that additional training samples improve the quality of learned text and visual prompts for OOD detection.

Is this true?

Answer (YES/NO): NO